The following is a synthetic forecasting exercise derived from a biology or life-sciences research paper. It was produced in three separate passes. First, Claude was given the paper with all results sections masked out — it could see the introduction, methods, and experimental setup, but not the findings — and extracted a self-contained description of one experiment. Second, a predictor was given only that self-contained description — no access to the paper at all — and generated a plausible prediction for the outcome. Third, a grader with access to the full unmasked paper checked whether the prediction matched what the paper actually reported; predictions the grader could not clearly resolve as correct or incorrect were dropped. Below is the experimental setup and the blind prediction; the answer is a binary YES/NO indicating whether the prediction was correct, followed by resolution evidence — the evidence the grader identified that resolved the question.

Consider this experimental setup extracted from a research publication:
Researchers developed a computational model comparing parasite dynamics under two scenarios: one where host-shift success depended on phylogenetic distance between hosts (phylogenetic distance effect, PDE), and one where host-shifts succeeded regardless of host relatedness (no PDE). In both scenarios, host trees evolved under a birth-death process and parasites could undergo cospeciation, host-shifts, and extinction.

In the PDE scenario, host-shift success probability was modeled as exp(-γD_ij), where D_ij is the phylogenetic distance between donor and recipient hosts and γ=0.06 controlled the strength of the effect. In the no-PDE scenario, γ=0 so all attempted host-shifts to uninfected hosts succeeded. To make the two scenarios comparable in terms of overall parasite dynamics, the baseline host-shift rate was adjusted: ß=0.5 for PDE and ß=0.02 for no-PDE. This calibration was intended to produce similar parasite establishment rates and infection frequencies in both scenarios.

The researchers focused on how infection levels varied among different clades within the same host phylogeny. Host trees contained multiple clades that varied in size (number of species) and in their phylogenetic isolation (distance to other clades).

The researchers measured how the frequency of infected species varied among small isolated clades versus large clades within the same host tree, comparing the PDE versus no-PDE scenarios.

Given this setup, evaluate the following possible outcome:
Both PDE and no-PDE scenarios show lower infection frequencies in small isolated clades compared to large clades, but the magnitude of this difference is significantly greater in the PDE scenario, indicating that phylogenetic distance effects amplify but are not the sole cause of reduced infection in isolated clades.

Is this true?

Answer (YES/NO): NO